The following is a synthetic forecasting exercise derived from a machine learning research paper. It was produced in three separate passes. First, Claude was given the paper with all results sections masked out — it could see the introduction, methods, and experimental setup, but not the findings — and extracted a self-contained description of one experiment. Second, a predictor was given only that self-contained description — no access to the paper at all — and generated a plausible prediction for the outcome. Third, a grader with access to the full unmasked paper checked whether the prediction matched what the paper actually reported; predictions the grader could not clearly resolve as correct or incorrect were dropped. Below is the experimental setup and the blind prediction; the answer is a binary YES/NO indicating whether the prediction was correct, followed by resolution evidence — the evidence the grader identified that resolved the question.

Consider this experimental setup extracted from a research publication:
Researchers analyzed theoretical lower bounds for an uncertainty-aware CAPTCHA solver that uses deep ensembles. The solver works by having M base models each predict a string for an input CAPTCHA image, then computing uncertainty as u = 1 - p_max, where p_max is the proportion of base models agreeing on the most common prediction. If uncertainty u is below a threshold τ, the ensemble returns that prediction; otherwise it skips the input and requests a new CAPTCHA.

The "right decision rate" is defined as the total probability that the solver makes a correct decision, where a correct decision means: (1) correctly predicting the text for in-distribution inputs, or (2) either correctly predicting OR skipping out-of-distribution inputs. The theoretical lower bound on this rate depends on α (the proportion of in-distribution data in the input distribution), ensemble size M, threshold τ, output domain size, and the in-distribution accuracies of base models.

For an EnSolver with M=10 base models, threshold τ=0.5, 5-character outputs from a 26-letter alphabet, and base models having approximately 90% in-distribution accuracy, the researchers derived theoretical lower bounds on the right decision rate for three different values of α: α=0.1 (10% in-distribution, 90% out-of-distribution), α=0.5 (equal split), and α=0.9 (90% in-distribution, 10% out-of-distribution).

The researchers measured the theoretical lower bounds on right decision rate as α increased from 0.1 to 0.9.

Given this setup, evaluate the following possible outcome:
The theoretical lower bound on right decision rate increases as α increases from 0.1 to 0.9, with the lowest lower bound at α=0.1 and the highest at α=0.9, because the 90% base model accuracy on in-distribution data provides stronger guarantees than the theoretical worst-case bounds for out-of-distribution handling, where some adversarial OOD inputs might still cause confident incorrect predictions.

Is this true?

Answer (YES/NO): NO